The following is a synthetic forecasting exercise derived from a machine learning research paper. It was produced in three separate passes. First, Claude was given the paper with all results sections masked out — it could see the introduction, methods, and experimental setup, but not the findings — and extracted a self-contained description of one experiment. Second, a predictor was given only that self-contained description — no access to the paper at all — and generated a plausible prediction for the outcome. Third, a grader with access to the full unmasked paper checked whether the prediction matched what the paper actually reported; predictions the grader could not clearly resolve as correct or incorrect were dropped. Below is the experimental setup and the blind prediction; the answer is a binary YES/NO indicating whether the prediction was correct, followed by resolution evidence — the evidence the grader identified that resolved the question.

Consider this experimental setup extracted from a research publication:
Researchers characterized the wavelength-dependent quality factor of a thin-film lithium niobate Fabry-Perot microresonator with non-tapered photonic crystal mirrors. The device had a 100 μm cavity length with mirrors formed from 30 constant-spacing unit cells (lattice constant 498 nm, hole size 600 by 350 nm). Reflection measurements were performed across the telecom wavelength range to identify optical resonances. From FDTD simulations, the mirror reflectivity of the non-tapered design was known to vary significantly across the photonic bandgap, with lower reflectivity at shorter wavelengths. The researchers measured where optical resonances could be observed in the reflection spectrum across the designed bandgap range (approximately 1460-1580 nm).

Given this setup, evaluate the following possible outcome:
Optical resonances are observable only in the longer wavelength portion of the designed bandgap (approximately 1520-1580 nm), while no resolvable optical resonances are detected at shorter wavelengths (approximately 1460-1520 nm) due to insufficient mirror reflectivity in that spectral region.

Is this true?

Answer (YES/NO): YES